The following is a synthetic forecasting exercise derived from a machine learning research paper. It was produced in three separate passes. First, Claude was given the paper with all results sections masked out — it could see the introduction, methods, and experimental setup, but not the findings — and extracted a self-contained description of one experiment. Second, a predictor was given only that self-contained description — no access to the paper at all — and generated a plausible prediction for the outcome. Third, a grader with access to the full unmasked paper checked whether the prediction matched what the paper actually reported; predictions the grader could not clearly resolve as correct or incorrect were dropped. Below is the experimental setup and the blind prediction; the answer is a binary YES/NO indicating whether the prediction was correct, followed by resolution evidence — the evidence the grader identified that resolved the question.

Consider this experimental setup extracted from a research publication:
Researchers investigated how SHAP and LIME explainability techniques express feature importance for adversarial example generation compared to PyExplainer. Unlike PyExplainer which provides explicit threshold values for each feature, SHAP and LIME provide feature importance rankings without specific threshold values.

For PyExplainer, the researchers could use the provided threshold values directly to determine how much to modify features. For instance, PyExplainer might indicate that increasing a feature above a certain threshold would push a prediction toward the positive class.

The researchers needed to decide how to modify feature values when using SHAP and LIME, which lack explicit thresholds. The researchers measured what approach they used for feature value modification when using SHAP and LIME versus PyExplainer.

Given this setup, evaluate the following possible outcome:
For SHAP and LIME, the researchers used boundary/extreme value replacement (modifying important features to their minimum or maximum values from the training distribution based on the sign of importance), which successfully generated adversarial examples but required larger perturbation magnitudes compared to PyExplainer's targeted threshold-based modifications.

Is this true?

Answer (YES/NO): NO